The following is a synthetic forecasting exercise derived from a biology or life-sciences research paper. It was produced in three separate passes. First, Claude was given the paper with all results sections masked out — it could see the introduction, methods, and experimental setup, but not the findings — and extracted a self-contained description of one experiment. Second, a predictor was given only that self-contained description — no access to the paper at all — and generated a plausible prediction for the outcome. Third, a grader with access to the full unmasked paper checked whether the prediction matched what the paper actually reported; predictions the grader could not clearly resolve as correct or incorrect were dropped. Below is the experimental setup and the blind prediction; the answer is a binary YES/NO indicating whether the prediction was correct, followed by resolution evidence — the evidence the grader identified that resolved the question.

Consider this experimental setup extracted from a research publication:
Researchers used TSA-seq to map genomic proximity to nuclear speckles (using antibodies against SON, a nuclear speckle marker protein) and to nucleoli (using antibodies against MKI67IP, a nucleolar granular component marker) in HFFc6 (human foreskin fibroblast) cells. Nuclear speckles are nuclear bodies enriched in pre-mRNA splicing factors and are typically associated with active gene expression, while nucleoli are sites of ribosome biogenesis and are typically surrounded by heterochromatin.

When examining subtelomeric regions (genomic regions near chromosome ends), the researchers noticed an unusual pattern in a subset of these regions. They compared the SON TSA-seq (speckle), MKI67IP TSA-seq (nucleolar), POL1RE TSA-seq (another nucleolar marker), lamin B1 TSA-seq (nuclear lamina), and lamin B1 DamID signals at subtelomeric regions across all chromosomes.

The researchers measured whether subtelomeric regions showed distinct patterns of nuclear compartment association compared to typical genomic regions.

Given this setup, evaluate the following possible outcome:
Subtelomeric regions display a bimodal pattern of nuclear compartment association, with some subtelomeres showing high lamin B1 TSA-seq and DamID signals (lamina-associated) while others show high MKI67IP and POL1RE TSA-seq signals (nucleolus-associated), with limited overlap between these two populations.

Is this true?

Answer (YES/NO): NO